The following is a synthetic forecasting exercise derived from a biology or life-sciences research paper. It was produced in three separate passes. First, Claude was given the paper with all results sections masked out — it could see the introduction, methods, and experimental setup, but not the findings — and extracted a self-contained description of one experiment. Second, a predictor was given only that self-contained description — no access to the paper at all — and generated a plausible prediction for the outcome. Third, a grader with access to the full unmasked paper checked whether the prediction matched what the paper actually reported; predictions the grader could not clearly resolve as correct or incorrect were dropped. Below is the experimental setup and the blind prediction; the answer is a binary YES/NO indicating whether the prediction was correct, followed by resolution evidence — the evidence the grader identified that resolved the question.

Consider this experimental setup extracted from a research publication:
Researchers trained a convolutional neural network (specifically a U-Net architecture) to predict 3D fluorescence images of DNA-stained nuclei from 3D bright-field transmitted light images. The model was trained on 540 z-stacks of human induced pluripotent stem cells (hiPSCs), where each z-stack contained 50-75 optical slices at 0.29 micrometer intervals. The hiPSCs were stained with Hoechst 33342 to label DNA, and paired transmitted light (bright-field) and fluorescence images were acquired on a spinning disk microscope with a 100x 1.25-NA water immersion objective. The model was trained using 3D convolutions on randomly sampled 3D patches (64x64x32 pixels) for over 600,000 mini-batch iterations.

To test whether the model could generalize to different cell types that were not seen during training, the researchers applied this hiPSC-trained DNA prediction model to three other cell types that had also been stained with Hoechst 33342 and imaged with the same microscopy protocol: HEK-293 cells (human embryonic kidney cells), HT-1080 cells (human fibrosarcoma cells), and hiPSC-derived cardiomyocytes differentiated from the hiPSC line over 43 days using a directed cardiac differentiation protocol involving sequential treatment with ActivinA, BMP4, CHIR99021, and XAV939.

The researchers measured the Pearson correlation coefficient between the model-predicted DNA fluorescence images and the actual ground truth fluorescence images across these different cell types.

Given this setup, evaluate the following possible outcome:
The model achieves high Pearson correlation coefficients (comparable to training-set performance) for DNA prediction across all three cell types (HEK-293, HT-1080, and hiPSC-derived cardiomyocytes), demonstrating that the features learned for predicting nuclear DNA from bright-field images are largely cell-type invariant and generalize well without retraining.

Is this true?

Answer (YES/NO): NO